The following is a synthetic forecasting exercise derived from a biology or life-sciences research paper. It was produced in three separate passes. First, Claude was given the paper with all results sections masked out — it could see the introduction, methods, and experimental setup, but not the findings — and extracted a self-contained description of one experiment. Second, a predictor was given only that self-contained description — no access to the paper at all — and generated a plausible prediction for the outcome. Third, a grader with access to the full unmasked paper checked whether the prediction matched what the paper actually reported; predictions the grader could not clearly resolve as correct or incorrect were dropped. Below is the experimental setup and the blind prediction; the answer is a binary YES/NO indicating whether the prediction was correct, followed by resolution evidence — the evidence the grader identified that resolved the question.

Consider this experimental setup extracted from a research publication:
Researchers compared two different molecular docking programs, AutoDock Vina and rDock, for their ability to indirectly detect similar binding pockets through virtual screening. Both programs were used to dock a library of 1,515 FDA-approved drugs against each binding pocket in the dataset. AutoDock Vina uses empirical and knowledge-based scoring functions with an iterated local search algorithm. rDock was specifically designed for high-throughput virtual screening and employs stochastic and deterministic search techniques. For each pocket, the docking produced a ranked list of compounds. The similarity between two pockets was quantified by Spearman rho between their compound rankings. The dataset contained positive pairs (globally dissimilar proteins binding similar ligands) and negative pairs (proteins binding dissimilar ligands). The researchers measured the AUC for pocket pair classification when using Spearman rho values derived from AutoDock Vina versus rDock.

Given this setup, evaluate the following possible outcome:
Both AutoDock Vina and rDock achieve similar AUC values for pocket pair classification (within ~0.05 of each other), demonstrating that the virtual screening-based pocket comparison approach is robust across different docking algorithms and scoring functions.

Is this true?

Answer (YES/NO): NO